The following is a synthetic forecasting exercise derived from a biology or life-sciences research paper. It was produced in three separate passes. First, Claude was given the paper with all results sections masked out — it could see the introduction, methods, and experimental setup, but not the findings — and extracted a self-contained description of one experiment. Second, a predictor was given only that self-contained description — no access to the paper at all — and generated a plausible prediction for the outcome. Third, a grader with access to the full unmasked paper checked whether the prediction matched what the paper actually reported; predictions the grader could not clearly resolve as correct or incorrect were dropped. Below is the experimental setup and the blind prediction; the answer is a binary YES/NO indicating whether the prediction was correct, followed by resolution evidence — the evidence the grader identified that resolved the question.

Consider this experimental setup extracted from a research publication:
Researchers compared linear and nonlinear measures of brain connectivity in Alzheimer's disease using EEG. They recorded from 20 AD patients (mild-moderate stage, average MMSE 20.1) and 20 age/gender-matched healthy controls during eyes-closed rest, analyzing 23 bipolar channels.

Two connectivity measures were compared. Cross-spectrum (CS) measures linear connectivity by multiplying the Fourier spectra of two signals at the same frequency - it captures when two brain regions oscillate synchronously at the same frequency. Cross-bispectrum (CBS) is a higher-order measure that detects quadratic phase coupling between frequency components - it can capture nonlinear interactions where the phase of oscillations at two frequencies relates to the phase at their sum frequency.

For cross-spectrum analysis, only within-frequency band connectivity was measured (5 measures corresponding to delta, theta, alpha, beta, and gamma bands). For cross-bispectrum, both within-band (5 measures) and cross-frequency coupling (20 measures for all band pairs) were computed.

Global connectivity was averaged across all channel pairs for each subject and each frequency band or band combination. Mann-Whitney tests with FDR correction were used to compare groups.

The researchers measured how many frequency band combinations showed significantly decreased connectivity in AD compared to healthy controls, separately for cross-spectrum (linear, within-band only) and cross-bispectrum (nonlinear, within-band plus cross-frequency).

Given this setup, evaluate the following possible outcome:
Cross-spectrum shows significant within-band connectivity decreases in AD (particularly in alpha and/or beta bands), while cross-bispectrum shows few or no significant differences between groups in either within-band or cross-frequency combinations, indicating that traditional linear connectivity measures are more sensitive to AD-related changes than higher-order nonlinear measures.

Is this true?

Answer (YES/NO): NO